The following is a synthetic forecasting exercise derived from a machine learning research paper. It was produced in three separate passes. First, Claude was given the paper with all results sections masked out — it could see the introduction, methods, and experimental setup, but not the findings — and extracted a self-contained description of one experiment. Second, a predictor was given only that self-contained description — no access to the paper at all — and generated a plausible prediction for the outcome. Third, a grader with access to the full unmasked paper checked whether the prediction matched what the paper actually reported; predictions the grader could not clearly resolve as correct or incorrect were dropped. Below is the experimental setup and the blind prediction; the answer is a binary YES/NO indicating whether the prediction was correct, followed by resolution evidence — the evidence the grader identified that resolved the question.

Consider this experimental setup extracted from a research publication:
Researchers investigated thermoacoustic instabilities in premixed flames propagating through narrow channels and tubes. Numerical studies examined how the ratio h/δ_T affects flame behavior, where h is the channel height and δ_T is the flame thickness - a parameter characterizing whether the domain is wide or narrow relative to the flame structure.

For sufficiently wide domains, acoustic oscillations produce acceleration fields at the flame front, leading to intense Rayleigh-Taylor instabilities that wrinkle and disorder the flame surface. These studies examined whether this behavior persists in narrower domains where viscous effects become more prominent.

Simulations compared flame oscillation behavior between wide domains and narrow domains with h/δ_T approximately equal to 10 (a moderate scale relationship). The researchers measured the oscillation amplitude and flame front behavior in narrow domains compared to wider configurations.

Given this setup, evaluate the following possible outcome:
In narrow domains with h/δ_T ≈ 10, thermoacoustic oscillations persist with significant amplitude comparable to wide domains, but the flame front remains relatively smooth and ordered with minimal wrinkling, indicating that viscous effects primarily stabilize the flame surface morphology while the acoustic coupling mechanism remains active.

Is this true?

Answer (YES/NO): NO